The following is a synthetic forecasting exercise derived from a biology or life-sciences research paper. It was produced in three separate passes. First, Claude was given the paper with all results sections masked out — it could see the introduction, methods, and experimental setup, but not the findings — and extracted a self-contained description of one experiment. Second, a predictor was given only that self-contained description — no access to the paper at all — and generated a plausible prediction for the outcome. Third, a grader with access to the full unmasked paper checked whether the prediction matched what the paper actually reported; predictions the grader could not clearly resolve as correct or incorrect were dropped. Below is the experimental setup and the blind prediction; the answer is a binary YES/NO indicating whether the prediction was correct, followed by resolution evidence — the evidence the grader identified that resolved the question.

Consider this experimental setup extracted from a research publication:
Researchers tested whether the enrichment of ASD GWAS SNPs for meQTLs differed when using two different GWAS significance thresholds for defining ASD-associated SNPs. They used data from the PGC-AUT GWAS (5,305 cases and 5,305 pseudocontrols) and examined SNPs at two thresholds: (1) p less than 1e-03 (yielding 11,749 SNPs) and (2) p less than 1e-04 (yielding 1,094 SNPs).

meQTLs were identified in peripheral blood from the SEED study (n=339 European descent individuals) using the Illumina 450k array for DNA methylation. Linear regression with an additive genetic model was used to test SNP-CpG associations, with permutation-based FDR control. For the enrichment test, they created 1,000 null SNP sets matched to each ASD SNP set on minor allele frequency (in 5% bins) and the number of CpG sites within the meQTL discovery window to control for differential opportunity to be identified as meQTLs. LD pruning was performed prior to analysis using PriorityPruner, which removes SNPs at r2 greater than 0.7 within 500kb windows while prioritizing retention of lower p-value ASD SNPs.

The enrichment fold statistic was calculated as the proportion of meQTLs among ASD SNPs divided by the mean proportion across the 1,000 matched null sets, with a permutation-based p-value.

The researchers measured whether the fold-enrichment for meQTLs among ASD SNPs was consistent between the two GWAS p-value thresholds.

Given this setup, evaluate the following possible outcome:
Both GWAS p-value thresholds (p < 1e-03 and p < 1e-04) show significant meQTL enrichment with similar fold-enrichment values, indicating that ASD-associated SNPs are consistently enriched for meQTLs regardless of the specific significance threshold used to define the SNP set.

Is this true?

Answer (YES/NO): NO